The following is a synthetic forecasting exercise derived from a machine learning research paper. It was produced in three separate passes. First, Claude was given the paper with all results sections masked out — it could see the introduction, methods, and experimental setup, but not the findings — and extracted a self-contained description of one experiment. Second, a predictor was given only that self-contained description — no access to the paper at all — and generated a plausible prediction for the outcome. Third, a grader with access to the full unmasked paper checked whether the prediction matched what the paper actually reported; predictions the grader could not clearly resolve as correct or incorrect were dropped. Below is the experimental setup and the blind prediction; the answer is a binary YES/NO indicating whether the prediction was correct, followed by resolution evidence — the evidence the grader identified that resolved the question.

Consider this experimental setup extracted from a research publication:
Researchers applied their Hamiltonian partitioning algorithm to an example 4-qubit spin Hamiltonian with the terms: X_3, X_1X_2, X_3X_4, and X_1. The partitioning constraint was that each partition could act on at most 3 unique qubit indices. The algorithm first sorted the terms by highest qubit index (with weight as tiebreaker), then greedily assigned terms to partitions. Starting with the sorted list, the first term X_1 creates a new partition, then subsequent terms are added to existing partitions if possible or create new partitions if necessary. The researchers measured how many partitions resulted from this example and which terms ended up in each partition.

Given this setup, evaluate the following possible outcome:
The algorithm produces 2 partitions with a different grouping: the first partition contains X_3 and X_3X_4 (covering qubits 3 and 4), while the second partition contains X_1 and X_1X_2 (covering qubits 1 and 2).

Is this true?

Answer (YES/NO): NO